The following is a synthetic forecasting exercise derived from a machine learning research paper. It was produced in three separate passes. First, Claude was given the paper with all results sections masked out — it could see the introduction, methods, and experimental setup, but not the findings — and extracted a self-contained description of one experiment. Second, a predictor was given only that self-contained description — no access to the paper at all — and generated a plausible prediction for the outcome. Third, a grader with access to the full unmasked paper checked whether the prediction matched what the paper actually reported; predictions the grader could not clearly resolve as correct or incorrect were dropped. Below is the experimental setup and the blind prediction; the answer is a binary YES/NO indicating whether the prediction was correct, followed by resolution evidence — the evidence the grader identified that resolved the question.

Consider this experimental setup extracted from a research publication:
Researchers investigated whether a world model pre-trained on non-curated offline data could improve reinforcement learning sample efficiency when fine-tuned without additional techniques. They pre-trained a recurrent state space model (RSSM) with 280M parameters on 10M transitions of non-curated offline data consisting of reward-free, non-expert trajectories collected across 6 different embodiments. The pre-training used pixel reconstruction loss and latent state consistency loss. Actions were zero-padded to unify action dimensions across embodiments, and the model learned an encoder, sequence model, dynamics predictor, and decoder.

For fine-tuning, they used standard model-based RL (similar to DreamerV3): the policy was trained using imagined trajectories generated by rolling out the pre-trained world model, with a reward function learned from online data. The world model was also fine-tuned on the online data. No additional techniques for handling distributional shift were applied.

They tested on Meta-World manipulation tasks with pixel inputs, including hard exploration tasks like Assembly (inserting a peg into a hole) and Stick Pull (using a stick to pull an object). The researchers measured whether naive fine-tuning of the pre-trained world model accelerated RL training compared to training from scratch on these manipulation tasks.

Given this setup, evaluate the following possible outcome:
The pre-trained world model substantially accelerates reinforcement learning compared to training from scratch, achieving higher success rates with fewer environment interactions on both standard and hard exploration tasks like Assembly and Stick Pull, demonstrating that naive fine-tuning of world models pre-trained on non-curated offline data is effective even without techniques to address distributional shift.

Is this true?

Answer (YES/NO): NO